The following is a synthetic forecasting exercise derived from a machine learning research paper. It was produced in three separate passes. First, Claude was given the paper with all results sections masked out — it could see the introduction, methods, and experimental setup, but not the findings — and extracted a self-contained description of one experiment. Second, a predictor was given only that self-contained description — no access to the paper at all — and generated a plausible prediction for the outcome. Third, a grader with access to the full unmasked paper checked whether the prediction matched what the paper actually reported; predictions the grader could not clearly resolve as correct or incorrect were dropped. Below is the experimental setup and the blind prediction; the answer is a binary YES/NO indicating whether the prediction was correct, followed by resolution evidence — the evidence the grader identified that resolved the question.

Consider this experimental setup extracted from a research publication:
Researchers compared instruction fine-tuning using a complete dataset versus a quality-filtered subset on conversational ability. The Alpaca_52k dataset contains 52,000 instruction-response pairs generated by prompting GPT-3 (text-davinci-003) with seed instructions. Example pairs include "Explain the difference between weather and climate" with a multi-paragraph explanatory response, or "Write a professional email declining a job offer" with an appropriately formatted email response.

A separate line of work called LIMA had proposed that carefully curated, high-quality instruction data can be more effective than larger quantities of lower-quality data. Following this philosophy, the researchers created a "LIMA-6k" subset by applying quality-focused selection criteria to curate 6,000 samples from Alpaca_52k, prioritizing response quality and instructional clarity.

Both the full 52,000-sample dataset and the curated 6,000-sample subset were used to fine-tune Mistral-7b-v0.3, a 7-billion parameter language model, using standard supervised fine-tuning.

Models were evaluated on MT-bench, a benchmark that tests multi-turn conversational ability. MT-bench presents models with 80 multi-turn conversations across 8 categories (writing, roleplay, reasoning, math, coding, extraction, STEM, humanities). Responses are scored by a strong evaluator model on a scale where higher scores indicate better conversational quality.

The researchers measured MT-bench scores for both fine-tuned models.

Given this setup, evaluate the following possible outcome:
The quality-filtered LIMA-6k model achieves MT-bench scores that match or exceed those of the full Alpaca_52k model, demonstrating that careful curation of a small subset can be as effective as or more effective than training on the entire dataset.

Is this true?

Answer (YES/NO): YES